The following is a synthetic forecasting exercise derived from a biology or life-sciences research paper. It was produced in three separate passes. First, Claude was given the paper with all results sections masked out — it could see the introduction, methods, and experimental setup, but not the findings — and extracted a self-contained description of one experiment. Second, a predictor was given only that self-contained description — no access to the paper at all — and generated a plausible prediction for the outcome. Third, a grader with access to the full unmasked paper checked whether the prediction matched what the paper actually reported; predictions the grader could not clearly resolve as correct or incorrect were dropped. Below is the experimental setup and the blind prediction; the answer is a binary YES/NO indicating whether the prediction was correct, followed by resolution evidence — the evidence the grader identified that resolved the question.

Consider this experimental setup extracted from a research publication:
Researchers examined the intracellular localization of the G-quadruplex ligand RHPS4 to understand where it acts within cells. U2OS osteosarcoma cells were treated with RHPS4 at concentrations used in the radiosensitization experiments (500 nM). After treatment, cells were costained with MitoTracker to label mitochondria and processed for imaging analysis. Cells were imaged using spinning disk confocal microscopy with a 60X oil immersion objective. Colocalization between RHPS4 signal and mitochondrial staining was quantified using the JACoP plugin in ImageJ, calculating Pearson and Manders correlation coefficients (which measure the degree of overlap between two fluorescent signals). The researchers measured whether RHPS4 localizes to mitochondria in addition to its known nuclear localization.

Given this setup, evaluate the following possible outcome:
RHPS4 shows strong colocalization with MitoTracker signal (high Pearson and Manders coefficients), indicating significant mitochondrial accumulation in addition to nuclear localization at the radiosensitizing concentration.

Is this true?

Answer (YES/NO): NO